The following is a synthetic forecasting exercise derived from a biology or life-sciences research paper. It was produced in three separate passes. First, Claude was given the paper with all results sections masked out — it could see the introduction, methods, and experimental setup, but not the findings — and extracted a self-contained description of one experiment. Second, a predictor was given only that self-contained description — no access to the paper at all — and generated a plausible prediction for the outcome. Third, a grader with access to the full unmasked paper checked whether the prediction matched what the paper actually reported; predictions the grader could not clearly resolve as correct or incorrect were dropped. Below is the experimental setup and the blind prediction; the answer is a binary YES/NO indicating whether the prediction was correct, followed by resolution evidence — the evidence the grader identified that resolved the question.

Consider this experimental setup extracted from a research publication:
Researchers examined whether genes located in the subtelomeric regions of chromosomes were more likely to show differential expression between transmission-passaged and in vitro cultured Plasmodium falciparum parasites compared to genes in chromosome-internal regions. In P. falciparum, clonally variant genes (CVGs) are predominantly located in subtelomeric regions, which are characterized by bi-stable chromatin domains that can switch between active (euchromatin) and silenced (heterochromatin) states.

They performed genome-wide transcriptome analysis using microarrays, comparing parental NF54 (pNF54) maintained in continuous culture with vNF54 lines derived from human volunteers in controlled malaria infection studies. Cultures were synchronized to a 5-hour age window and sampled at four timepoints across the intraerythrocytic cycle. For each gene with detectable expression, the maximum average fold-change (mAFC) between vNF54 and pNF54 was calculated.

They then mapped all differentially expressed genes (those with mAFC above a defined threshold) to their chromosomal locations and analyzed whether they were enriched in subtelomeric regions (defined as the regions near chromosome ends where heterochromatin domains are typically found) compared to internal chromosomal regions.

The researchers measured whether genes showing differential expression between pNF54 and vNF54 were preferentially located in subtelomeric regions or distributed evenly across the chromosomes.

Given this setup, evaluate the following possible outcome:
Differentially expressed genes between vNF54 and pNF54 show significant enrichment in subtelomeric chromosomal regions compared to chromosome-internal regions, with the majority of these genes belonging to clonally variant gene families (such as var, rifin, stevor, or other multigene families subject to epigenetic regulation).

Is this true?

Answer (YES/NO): YES